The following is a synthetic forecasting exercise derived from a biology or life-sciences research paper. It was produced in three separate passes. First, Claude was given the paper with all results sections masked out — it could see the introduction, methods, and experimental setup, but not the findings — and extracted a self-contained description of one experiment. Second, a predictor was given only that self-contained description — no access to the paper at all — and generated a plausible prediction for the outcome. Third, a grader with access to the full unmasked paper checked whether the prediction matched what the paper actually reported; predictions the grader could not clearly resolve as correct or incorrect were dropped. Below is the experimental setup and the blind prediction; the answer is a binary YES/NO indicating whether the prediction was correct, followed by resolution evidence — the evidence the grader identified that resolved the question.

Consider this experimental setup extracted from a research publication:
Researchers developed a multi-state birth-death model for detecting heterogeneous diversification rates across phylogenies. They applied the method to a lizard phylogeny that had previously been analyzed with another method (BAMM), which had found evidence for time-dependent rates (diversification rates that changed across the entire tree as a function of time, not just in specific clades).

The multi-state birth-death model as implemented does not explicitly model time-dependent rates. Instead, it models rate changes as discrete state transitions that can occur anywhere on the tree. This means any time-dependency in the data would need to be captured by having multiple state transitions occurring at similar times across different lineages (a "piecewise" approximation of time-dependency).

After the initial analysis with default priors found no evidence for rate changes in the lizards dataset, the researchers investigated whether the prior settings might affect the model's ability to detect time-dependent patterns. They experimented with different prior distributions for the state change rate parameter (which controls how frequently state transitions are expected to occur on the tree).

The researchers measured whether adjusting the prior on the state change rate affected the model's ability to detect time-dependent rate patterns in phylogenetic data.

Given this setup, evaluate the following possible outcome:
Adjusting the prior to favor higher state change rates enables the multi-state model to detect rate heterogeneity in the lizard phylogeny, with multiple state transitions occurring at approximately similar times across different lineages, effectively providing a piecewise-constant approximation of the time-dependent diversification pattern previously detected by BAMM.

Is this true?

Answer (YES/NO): YES